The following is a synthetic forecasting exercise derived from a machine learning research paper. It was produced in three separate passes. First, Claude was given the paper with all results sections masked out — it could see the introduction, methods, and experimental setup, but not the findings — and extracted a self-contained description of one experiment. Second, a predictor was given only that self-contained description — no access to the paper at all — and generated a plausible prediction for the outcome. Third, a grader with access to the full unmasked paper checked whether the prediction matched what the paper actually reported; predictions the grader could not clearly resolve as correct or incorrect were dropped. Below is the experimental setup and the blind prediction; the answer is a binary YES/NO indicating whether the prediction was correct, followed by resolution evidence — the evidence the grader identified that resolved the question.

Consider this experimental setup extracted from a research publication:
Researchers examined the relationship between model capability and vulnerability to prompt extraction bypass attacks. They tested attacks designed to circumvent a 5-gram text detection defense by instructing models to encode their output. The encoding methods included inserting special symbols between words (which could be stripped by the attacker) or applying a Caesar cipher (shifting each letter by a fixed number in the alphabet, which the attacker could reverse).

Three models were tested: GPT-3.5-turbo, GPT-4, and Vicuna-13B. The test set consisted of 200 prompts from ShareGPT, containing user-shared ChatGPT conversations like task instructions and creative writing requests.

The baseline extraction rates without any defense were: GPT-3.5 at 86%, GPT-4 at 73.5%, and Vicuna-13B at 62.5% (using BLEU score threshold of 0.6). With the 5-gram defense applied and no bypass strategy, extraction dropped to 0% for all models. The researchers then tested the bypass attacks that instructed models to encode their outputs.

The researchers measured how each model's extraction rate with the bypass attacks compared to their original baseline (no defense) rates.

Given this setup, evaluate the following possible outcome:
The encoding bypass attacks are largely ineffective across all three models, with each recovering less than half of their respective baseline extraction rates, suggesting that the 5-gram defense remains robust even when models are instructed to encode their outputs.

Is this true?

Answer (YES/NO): NO